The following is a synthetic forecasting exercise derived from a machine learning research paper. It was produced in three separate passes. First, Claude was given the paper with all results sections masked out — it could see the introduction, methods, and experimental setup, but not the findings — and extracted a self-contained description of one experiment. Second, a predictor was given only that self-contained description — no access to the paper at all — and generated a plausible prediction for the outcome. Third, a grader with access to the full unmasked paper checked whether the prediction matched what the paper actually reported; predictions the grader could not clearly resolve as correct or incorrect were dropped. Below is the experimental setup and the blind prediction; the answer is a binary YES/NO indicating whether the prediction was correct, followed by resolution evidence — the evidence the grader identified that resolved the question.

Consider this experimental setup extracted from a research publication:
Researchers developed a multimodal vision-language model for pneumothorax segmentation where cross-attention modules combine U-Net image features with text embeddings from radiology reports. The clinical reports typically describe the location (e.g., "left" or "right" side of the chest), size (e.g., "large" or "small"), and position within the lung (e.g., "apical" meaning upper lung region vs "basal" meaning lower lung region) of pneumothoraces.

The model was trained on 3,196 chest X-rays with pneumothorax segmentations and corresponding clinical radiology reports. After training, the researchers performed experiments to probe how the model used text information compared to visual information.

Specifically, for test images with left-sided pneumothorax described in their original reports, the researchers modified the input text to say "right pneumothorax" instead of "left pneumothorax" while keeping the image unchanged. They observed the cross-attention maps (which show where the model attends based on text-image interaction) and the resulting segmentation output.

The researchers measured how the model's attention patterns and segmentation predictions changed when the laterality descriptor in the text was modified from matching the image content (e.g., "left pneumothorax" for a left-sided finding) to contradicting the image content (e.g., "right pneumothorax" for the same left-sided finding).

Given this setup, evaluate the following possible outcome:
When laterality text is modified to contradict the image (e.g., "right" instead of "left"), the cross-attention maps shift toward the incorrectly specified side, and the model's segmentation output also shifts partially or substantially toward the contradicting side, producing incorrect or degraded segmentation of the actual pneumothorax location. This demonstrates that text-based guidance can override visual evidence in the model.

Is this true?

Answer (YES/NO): YES